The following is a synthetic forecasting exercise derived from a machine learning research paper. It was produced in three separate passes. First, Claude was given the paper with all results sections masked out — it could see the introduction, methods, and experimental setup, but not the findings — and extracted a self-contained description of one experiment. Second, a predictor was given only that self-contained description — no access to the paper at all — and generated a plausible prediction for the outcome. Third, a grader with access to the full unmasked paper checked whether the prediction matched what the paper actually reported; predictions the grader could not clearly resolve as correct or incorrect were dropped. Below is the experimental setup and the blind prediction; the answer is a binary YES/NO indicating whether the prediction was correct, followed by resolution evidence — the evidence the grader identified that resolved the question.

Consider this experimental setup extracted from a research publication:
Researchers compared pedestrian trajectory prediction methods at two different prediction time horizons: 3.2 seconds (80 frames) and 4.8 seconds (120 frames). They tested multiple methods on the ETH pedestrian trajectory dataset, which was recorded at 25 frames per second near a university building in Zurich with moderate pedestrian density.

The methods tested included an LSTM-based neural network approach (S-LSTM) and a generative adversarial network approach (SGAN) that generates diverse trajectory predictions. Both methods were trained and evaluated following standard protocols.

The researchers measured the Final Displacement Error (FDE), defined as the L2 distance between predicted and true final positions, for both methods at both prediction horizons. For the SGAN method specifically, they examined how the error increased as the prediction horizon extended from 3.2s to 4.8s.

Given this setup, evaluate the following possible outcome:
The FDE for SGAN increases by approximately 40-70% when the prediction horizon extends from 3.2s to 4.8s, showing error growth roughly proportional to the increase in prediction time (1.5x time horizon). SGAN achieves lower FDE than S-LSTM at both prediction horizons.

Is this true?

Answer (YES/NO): NO